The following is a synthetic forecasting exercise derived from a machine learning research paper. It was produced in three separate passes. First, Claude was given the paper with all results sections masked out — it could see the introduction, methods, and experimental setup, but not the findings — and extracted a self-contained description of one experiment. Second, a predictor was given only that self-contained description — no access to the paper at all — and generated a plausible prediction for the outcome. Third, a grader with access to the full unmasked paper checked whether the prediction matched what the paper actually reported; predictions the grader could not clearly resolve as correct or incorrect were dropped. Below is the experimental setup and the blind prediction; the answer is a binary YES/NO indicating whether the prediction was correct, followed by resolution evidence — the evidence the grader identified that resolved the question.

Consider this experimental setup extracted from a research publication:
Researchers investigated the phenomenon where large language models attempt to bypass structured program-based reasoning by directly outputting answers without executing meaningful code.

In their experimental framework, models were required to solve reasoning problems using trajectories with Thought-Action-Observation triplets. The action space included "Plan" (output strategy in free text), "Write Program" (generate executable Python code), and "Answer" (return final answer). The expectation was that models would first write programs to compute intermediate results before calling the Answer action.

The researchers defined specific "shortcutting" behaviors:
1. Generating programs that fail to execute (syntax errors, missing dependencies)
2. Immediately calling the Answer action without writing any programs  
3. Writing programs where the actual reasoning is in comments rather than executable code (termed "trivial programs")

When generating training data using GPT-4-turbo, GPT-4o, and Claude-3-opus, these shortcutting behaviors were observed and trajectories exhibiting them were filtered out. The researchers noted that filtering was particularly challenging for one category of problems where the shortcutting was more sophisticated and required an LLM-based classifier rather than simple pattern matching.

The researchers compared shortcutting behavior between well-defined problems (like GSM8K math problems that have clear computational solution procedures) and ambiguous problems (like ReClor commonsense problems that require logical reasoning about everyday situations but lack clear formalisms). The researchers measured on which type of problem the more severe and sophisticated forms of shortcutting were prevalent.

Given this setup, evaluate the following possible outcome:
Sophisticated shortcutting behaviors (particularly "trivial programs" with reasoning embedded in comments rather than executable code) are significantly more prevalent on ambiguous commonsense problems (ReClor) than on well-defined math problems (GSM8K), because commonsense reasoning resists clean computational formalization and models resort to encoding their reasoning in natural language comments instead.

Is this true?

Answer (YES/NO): YES